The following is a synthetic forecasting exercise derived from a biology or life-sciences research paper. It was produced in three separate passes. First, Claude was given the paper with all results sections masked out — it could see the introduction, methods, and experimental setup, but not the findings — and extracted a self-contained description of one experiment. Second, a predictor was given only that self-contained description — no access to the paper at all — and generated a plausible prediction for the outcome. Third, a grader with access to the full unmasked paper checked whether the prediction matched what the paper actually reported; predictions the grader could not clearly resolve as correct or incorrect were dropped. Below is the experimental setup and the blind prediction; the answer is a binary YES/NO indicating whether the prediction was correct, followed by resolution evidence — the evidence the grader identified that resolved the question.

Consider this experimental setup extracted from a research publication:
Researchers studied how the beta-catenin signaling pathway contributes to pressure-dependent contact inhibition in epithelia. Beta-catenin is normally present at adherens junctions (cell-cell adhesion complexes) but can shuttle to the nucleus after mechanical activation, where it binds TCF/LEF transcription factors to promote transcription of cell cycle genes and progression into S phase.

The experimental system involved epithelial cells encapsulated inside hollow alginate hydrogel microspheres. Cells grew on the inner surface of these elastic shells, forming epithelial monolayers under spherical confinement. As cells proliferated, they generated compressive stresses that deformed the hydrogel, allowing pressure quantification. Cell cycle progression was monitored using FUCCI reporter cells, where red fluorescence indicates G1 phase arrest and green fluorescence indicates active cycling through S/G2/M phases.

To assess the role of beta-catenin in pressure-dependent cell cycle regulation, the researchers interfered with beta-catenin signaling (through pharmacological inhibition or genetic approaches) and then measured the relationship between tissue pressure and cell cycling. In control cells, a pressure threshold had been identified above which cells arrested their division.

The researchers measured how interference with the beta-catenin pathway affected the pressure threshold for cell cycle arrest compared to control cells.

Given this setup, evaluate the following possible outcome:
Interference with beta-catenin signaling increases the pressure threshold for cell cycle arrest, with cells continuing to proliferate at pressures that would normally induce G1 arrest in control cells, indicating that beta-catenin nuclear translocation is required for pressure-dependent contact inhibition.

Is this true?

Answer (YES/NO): NO